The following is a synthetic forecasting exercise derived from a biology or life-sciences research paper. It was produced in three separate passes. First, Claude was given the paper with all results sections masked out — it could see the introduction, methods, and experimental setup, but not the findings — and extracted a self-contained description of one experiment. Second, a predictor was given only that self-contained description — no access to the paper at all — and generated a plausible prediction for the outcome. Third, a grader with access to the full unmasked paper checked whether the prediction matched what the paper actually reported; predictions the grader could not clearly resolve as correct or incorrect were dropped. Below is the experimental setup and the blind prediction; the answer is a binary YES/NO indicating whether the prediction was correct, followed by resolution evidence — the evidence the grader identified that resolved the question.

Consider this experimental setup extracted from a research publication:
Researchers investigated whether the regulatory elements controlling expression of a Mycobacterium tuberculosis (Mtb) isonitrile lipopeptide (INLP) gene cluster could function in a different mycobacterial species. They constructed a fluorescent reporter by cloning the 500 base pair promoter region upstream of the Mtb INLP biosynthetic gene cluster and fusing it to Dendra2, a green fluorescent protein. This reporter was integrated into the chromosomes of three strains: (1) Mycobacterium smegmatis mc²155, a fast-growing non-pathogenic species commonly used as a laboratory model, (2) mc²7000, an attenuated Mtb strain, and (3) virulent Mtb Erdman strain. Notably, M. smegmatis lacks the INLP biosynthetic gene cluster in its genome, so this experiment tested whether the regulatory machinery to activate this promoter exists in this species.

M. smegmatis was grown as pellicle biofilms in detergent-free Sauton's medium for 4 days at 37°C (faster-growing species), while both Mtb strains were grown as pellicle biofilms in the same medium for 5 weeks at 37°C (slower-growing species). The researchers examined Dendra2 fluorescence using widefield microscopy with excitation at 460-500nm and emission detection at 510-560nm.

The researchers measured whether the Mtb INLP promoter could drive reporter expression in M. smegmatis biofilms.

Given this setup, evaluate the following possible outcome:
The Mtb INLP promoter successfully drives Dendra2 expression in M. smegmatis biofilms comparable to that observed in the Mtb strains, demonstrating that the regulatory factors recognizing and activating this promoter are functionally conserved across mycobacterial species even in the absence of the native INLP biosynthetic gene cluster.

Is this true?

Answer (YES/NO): YES